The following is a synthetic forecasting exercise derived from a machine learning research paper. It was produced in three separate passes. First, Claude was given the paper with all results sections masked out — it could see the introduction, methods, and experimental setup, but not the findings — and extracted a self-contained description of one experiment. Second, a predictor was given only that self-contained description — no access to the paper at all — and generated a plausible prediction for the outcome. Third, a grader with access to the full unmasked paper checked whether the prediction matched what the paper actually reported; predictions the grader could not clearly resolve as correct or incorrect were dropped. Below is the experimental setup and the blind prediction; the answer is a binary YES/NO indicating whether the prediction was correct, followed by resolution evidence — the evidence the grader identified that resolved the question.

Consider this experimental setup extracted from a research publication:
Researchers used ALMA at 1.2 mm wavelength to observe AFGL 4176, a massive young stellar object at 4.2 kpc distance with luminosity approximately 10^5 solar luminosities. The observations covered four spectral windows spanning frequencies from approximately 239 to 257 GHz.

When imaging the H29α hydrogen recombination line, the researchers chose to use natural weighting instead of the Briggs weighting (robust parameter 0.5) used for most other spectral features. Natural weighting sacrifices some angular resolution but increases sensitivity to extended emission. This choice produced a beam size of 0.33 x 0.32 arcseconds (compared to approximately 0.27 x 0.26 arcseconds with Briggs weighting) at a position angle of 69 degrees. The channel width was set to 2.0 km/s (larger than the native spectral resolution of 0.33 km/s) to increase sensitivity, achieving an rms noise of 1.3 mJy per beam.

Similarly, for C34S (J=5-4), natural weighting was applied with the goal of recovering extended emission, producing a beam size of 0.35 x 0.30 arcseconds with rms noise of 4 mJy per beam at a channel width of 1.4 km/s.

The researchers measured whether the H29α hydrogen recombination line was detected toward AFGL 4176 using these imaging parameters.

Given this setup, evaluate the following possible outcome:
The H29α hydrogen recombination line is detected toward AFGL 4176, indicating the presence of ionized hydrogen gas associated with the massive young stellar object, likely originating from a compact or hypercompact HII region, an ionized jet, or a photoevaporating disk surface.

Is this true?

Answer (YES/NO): YES